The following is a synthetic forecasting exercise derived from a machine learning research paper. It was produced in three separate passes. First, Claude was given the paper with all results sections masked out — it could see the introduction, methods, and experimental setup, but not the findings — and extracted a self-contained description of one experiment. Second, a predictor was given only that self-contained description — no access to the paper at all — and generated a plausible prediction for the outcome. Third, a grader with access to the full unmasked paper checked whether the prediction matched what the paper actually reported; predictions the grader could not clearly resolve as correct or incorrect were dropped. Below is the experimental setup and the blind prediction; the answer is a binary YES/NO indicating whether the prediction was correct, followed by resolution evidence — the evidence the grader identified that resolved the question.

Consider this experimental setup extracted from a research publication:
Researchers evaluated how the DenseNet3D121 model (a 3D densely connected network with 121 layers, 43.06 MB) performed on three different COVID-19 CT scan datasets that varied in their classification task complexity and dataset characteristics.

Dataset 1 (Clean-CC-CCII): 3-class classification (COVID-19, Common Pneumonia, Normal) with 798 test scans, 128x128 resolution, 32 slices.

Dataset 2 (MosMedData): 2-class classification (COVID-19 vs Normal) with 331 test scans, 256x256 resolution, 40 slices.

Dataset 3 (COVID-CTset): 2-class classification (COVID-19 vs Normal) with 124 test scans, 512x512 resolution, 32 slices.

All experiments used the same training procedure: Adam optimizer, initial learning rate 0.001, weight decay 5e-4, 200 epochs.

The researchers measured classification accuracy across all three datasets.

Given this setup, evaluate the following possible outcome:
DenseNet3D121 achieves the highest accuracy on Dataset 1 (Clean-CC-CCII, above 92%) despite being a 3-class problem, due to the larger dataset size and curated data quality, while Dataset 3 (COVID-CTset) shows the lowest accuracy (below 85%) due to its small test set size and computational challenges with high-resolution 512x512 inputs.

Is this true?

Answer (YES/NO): NO